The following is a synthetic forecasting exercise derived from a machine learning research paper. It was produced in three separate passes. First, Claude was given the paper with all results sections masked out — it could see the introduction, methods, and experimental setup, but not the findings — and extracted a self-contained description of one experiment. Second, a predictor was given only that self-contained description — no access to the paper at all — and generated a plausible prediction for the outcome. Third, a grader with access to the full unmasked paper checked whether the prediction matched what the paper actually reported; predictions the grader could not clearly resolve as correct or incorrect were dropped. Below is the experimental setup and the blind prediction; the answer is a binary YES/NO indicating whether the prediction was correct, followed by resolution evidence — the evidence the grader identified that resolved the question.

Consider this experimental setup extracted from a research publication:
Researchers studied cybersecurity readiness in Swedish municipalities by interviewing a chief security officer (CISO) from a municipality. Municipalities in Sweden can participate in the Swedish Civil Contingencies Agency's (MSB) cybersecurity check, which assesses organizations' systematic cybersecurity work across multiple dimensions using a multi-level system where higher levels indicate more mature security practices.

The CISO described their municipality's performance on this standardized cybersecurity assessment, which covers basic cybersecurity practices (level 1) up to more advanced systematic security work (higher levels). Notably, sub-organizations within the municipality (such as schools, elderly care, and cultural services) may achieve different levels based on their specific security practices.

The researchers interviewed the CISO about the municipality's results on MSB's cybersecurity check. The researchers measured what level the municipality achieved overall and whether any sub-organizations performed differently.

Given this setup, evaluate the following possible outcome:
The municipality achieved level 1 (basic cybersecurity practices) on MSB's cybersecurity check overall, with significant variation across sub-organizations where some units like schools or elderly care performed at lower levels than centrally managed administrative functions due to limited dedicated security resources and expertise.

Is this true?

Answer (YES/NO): NO